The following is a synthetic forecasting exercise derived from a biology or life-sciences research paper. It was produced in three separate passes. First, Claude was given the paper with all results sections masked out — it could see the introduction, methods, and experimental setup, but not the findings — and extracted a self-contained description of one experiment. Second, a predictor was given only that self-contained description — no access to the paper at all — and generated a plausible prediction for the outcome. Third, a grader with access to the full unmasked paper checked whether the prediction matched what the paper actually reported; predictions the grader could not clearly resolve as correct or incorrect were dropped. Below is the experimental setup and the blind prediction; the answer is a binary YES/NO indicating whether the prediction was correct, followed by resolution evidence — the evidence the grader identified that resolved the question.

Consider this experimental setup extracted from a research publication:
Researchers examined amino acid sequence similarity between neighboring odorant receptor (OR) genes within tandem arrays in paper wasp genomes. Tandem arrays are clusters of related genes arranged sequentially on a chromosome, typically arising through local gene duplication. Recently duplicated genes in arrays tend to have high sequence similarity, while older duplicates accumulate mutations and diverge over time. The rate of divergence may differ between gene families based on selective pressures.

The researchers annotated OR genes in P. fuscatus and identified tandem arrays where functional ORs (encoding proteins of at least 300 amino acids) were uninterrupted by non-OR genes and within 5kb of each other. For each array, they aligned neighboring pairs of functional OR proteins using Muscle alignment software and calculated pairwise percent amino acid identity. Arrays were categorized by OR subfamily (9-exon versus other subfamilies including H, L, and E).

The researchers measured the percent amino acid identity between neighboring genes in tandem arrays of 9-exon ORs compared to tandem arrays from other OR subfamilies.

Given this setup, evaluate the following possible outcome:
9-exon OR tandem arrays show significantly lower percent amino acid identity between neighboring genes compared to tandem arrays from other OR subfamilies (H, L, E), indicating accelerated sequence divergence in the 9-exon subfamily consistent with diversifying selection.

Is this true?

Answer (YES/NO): NO